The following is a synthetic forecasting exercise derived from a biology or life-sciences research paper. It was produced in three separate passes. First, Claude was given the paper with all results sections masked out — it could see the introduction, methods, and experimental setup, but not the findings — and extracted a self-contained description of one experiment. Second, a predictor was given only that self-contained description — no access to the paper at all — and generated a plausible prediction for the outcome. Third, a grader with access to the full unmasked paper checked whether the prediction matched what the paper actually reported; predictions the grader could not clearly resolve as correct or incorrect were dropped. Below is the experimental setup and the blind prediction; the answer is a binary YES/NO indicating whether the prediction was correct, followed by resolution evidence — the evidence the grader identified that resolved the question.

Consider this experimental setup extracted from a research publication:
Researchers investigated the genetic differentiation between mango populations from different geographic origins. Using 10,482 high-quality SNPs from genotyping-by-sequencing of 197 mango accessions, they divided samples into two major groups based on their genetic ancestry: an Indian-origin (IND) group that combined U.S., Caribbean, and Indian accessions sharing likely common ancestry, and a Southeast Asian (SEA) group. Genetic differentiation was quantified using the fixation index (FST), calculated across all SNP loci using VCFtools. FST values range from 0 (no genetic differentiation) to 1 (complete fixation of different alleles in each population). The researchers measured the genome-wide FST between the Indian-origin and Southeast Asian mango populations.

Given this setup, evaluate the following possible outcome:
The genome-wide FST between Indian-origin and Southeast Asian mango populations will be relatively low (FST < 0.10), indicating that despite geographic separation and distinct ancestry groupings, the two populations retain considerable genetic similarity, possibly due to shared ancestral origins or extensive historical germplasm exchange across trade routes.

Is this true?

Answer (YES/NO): YES